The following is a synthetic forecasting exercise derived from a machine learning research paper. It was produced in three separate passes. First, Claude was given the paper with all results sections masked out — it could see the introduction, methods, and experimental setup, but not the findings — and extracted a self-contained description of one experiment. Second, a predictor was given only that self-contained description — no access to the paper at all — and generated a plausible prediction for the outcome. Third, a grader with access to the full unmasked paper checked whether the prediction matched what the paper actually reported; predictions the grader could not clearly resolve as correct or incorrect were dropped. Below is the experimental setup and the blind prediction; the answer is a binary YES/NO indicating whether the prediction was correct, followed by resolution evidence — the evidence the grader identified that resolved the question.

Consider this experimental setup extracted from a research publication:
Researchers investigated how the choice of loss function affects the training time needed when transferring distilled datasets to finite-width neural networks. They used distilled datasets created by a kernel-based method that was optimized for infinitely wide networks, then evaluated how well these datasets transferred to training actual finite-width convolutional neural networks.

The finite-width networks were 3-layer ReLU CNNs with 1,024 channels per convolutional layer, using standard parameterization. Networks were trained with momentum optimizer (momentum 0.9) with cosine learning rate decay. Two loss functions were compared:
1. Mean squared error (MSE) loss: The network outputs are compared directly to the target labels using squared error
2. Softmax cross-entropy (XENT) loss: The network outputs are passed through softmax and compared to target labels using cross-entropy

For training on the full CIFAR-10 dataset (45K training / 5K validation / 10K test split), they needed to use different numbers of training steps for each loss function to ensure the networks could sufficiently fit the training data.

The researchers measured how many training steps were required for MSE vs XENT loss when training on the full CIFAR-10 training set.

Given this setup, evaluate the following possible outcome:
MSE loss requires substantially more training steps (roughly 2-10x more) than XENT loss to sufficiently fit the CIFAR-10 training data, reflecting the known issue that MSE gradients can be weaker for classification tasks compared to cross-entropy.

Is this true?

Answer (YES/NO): YES